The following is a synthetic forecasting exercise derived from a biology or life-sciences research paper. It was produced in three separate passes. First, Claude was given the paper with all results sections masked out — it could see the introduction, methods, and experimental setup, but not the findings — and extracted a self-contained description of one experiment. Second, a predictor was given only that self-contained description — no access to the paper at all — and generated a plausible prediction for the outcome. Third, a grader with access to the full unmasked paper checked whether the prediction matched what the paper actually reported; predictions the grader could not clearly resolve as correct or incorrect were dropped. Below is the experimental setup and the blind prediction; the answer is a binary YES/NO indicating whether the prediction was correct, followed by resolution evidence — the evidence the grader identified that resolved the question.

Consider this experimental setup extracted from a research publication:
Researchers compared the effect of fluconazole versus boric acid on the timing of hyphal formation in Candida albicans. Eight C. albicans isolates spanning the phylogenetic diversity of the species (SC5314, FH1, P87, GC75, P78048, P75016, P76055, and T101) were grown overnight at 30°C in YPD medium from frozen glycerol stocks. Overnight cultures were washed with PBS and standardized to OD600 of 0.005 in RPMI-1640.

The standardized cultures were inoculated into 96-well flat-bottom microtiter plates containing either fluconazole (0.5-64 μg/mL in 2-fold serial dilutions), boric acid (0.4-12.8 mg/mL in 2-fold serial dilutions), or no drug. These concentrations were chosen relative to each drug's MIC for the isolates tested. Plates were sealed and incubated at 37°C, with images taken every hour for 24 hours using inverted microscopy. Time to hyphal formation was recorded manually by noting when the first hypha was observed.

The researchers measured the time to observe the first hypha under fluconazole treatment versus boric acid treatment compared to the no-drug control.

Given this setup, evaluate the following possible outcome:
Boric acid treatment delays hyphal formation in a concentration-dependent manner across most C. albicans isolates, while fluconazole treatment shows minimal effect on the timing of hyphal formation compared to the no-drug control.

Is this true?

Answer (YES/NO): YES